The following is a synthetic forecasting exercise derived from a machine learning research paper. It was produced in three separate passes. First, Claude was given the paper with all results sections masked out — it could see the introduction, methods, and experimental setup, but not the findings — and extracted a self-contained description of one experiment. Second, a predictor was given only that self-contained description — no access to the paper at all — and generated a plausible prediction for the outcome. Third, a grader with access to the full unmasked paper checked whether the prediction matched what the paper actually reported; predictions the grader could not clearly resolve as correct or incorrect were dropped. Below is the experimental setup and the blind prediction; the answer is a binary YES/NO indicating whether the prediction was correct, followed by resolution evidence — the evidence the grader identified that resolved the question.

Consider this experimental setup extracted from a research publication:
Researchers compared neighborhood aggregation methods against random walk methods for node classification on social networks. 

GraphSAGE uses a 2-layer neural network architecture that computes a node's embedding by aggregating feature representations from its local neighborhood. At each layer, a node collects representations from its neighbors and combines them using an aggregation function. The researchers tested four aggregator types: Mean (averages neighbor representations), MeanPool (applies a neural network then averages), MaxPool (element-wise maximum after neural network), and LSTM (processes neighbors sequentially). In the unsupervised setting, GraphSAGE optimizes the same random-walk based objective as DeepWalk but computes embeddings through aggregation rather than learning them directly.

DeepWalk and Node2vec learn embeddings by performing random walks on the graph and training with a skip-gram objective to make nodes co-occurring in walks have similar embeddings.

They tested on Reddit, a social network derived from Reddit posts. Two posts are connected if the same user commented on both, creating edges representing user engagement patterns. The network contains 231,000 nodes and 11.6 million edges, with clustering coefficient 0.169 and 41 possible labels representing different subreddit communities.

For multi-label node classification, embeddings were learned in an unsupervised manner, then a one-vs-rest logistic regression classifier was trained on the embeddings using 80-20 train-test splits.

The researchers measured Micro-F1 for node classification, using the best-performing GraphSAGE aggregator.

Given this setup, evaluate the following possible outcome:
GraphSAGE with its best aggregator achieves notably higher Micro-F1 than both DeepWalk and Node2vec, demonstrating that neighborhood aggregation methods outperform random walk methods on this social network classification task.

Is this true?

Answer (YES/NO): NO